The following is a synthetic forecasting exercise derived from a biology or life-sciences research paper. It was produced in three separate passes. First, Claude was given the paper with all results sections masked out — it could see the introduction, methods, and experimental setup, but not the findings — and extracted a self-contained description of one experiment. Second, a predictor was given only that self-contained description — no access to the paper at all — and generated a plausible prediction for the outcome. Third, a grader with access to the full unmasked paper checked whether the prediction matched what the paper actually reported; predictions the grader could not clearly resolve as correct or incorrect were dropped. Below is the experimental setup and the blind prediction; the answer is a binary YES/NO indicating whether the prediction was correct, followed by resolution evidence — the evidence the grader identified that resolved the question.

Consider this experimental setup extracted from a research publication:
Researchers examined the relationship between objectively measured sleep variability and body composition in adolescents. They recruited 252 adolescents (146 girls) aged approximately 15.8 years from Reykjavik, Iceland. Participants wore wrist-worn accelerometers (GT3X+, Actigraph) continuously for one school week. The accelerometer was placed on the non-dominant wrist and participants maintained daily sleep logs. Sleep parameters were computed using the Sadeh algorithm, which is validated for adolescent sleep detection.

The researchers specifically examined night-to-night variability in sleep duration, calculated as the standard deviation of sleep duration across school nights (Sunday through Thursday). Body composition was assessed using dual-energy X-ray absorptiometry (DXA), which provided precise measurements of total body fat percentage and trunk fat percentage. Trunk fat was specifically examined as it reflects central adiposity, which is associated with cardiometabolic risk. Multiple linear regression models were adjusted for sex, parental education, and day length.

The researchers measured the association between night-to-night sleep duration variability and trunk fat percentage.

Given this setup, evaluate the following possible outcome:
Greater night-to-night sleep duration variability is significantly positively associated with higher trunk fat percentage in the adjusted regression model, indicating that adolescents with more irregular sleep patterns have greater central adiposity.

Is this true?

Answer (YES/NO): YES